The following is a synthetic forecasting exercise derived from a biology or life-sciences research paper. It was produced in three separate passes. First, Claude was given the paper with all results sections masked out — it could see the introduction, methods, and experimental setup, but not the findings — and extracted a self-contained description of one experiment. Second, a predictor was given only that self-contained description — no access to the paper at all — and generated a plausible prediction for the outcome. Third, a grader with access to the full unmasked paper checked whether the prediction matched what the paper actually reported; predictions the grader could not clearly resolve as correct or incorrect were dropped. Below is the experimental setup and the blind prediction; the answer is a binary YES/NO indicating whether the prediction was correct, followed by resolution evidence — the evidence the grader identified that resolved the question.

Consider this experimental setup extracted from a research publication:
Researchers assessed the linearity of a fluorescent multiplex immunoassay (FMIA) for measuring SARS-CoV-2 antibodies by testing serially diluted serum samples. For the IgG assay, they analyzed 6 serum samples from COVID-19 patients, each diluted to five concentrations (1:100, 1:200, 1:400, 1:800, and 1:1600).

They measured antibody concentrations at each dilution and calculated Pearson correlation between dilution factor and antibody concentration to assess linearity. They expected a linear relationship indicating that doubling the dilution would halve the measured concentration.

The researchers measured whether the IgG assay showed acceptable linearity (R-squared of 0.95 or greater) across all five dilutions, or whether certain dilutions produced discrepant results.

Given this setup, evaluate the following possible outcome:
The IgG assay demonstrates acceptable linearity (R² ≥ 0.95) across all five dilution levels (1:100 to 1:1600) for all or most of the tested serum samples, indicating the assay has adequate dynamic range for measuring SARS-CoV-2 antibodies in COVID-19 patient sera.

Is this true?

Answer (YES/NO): NO